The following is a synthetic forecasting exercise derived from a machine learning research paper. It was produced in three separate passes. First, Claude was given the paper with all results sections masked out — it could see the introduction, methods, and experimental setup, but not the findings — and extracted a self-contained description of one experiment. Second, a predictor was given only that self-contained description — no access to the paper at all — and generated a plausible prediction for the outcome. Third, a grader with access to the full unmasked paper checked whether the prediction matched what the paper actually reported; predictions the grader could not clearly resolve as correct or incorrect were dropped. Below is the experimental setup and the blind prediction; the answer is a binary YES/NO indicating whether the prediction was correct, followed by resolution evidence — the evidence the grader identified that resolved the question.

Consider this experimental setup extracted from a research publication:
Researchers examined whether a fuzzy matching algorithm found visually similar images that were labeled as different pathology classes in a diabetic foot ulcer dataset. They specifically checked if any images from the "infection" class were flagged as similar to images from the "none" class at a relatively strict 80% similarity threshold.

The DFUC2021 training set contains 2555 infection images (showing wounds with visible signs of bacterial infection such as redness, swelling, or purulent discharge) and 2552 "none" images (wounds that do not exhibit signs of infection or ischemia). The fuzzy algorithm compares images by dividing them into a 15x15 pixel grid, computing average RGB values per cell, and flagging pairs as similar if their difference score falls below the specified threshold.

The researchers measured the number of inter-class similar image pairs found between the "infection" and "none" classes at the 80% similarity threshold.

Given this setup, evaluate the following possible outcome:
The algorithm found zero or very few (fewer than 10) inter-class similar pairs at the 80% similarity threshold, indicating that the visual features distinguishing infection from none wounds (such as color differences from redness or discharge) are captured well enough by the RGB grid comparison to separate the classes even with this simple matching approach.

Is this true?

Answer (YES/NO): YES